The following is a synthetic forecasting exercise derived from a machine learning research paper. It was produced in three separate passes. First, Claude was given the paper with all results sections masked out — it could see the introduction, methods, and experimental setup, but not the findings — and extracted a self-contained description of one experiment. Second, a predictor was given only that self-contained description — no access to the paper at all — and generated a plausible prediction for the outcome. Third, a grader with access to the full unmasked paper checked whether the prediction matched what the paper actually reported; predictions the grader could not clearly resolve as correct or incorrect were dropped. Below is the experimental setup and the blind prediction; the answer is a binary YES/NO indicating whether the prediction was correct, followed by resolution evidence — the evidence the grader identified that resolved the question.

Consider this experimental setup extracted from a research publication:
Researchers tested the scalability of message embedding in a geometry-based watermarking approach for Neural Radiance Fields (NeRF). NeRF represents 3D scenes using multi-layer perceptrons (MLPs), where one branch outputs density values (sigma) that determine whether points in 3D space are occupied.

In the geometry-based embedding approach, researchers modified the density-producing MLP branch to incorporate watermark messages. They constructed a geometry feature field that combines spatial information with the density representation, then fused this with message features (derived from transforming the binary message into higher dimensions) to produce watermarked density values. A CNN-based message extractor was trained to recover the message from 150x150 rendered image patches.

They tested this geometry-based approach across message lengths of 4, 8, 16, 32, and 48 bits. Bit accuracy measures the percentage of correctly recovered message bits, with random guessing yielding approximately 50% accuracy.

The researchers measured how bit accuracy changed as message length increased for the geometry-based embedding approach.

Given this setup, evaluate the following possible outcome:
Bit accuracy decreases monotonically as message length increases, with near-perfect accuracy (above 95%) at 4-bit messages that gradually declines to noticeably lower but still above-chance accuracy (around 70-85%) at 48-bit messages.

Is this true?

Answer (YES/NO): NO